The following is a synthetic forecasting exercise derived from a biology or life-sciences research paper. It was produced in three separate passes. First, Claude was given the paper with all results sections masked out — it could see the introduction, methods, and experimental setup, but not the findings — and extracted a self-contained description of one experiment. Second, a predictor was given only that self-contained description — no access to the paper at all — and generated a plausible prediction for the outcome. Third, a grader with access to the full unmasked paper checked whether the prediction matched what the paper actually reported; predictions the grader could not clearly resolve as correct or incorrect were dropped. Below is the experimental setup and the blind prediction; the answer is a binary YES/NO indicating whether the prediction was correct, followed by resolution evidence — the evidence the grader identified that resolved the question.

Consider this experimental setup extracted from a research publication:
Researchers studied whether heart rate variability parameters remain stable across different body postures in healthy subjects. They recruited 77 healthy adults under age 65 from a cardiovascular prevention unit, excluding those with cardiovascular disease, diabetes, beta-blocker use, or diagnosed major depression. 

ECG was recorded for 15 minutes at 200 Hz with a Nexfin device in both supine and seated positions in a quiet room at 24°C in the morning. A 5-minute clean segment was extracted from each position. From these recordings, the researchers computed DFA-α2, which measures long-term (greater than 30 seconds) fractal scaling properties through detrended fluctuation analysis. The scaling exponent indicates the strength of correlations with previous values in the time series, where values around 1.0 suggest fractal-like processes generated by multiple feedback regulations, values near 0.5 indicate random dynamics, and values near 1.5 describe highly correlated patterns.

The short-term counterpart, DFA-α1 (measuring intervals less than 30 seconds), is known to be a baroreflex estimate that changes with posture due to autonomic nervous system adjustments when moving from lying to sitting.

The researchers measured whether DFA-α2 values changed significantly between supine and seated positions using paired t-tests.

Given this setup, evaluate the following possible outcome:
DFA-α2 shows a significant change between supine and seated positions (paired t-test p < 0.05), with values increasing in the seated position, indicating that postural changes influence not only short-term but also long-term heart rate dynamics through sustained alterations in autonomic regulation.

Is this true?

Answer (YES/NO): NO